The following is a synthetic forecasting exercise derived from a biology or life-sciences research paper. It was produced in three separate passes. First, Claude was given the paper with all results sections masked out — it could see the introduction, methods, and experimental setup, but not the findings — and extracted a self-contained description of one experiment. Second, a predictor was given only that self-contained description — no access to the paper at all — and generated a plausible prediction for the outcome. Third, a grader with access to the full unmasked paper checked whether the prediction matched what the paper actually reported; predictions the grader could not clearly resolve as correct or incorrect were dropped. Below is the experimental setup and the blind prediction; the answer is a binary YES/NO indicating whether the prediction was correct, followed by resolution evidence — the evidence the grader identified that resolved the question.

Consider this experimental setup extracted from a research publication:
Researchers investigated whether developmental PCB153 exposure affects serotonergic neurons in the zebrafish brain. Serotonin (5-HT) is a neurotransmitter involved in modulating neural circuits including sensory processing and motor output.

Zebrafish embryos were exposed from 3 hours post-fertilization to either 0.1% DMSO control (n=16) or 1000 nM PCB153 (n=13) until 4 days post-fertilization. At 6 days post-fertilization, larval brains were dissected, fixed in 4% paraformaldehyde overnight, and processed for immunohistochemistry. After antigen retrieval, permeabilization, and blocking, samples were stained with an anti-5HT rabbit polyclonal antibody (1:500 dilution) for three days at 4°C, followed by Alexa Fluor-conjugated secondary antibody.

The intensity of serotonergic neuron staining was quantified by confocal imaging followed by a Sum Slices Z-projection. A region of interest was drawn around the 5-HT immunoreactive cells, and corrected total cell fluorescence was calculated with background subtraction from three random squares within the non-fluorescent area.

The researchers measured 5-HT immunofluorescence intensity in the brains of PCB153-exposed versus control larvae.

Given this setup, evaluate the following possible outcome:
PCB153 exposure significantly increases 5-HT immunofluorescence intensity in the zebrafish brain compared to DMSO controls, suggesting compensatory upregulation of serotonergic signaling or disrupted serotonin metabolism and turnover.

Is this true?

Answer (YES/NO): NO